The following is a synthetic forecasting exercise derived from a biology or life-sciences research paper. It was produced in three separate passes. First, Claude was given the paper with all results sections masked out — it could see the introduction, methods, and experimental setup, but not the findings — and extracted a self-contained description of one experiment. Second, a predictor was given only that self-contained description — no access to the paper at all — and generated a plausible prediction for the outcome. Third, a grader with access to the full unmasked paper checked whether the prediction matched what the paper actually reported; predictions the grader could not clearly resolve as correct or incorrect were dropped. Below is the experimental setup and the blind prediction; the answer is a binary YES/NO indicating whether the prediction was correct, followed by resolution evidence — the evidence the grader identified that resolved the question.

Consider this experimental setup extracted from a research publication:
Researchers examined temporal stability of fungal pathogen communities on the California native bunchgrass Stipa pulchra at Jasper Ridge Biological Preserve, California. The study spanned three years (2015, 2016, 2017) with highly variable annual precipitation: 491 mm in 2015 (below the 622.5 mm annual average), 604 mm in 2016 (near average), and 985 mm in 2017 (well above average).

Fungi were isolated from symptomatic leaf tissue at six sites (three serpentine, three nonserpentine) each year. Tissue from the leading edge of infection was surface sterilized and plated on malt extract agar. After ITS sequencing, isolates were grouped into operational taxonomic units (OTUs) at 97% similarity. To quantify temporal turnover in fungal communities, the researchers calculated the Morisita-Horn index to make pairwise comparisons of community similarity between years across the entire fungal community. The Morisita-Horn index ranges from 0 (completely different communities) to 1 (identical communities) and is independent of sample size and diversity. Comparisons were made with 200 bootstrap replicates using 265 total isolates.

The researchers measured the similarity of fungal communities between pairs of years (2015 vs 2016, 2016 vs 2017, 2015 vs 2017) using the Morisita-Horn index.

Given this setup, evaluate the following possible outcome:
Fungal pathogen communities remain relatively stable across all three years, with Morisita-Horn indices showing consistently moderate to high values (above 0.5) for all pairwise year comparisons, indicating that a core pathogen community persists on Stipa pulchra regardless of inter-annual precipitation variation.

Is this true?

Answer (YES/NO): NO